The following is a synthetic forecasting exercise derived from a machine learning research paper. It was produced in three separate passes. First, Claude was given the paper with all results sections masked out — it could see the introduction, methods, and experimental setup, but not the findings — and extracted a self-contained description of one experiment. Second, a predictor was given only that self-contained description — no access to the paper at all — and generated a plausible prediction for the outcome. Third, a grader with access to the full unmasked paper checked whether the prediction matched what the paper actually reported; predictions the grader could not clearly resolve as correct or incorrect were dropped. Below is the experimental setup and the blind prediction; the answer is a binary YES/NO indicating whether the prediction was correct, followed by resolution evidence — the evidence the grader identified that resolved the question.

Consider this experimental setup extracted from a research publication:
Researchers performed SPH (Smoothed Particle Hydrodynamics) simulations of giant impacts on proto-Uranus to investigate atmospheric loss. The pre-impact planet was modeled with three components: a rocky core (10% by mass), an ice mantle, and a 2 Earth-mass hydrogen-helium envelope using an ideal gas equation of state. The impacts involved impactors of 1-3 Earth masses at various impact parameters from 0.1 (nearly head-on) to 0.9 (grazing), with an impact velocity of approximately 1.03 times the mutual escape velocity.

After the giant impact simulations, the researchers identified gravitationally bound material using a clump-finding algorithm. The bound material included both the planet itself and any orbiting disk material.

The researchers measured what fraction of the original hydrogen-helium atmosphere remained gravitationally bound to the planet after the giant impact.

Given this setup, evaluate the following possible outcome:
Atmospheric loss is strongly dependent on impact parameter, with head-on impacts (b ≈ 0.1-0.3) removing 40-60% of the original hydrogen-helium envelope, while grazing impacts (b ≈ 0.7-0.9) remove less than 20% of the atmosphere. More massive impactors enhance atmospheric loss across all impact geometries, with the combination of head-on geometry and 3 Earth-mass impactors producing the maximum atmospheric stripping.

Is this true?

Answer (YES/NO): NO